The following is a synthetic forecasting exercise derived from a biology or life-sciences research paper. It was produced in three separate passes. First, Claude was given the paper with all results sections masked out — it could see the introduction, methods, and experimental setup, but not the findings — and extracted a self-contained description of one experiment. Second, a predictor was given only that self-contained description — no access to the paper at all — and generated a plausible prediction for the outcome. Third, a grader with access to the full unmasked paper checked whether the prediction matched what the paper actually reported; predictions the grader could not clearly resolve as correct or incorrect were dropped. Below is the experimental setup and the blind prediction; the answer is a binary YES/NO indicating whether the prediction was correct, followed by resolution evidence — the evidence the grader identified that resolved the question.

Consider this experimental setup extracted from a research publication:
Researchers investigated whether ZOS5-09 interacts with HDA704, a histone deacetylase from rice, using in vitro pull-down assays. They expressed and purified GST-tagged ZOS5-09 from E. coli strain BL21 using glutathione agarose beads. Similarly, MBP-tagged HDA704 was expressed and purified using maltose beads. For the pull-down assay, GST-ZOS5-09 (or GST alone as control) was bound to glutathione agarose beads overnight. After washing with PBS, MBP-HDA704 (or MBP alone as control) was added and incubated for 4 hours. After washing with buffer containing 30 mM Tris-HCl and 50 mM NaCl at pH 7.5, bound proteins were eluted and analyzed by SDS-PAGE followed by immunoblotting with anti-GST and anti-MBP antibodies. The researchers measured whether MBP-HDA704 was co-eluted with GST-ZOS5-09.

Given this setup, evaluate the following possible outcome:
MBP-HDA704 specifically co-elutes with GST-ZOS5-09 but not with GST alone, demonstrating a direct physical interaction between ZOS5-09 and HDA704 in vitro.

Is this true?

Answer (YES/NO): YES